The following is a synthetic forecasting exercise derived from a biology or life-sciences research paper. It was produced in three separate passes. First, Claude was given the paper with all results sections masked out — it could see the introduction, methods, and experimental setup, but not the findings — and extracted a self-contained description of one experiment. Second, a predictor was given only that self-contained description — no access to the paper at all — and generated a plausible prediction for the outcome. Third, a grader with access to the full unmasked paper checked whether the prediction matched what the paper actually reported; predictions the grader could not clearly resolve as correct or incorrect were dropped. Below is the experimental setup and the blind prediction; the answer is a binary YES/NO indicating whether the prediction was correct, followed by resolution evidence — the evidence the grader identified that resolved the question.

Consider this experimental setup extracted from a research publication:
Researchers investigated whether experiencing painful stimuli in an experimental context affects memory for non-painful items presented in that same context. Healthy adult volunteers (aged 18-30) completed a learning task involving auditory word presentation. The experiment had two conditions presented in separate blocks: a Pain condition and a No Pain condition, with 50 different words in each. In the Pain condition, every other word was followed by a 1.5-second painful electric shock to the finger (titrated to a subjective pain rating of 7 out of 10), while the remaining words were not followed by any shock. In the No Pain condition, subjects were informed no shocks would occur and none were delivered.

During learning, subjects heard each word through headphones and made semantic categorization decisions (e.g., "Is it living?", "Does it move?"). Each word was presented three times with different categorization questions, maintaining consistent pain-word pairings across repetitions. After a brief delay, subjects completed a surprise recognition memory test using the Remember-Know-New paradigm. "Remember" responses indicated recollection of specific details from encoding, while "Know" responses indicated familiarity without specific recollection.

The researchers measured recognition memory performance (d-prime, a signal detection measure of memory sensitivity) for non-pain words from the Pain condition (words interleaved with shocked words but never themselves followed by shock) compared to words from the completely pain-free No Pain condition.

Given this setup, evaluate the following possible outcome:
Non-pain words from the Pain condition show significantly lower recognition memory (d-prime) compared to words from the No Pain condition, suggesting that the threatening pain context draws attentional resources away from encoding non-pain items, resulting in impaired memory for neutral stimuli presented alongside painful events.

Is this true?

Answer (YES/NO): YES